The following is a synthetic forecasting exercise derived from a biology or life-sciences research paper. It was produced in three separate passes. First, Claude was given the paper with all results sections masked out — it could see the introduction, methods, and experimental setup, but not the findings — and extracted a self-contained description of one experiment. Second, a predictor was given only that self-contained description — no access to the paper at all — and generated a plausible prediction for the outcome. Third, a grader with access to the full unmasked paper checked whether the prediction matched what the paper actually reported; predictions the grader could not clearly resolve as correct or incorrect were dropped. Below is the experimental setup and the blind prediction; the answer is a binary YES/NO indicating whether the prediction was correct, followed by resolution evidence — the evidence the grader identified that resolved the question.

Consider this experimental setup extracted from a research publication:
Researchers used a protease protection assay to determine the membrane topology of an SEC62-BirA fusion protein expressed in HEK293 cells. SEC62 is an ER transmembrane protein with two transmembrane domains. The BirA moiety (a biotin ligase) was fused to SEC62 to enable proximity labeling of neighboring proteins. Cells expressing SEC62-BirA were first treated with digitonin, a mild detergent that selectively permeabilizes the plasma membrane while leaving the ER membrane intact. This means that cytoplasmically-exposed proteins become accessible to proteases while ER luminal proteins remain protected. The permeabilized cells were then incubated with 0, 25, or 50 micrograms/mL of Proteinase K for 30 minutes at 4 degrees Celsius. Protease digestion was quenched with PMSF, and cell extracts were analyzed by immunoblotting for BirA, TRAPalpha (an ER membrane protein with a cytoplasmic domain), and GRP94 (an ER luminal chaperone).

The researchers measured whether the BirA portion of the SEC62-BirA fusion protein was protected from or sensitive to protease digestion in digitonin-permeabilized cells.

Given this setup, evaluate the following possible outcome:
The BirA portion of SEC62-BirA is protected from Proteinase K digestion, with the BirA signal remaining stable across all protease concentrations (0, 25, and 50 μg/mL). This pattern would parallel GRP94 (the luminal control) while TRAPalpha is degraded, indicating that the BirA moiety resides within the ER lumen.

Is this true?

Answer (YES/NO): NO